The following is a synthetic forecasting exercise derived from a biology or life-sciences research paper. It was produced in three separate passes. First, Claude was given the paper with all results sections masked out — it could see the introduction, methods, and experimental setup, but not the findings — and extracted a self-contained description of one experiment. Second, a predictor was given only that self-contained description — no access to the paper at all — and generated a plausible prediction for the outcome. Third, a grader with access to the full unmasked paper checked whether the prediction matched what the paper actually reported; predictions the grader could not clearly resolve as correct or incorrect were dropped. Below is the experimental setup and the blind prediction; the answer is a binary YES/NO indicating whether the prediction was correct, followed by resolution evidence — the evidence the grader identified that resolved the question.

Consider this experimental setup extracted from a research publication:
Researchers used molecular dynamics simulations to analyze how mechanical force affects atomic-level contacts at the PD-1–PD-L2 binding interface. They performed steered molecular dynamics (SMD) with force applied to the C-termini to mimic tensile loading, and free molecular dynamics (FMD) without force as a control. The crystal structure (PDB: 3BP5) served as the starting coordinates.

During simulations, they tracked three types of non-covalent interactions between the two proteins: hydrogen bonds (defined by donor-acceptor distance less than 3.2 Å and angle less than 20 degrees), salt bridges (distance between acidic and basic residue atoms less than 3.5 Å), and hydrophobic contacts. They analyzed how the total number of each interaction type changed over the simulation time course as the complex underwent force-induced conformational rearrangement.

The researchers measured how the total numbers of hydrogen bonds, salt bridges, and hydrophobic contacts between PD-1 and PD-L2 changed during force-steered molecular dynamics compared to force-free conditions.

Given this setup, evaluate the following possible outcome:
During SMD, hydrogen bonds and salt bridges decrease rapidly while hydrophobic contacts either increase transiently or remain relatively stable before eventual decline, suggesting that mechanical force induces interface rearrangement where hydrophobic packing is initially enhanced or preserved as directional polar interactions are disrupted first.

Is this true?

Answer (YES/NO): NO